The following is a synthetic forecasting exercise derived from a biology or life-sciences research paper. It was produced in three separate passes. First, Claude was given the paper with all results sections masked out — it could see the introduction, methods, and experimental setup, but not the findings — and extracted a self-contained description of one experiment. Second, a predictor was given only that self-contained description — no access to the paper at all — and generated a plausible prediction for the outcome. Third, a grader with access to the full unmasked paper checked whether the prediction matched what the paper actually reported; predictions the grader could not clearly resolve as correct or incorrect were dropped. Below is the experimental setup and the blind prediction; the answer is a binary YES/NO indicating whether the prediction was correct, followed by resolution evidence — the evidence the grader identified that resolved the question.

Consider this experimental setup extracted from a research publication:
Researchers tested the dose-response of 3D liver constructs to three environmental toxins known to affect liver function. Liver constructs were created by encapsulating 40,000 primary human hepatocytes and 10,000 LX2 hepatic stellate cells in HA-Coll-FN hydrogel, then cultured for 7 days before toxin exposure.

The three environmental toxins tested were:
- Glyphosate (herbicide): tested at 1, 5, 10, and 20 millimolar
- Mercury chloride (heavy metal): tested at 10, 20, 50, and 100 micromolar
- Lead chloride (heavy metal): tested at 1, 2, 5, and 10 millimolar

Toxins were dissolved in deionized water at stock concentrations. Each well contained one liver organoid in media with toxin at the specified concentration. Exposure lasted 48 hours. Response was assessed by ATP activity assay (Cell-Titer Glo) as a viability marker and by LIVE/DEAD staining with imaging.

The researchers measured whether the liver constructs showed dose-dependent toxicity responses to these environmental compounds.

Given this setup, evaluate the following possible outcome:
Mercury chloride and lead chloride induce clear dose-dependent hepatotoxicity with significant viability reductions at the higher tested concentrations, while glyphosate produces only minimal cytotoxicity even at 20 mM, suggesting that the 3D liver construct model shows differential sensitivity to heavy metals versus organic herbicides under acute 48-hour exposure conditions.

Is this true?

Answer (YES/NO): NO